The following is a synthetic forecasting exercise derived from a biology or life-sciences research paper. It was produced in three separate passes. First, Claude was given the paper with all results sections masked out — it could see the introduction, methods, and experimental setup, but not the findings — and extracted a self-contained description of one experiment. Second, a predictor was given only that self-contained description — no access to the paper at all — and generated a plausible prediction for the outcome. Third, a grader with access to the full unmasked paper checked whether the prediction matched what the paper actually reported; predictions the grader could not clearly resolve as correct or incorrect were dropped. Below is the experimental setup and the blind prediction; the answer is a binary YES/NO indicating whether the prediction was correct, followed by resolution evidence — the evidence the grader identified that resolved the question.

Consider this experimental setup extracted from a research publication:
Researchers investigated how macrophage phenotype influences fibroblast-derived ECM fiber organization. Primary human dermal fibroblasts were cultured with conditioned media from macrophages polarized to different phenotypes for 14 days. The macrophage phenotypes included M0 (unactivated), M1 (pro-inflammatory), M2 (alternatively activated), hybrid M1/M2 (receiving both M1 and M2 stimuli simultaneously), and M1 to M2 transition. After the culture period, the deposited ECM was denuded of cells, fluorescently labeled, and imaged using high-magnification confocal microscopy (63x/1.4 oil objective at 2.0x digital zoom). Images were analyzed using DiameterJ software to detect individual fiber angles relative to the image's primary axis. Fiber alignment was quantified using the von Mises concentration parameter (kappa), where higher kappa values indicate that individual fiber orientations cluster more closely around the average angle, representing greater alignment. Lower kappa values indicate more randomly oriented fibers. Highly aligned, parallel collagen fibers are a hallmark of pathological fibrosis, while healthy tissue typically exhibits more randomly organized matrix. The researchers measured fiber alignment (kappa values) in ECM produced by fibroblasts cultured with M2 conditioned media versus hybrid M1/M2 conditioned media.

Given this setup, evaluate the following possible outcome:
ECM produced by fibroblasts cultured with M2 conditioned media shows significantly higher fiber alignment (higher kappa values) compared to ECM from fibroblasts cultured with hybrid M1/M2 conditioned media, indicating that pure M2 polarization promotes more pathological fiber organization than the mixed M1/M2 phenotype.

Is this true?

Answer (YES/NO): YES